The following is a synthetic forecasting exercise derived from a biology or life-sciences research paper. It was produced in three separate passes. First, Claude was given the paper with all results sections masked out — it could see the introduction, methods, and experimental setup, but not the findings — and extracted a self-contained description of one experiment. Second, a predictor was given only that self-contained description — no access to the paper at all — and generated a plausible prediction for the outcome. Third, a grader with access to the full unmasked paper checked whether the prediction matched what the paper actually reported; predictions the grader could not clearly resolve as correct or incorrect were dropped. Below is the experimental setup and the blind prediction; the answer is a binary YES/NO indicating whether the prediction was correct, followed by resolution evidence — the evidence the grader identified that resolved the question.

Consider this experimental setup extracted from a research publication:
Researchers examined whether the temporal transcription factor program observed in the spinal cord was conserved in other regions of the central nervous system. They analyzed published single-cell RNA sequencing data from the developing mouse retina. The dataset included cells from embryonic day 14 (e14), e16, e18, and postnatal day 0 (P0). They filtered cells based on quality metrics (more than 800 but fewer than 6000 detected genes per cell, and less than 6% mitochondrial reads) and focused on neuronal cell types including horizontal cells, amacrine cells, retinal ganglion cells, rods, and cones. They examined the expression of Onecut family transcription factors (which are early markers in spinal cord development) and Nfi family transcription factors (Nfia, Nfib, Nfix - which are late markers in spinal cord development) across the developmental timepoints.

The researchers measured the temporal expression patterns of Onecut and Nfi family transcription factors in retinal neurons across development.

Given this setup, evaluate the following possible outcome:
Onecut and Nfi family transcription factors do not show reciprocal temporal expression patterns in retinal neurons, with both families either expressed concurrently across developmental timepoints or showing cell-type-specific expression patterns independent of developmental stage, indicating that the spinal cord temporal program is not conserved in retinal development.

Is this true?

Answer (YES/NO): NO